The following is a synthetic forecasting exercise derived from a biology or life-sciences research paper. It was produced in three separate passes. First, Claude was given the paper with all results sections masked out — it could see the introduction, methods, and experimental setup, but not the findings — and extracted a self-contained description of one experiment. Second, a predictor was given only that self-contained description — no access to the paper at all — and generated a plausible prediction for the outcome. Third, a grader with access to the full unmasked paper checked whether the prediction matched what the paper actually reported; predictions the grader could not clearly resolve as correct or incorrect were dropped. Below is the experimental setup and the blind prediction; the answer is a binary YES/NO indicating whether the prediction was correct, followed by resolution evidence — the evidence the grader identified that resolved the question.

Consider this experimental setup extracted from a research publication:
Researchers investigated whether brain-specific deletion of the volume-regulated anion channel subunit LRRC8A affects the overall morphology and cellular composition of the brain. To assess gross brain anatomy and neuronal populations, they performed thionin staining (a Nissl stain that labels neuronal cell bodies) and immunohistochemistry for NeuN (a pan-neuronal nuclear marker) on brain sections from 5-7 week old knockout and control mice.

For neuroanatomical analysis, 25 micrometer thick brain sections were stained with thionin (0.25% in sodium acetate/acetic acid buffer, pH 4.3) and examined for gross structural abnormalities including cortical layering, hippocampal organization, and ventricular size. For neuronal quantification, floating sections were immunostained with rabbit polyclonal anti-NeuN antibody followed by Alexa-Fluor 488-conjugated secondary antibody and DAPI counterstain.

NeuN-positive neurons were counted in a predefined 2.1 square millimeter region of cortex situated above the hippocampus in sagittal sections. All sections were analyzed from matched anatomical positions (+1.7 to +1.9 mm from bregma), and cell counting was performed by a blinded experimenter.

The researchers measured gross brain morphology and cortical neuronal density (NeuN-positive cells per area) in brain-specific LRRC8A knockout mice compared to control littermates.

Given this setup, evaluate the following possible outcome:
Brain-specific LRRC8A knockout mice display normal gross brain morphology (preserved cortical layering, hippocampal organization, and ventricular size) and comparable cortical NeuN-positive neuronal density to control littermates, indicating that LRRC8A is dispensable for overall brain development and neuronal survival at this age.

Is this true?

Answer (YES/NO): YES